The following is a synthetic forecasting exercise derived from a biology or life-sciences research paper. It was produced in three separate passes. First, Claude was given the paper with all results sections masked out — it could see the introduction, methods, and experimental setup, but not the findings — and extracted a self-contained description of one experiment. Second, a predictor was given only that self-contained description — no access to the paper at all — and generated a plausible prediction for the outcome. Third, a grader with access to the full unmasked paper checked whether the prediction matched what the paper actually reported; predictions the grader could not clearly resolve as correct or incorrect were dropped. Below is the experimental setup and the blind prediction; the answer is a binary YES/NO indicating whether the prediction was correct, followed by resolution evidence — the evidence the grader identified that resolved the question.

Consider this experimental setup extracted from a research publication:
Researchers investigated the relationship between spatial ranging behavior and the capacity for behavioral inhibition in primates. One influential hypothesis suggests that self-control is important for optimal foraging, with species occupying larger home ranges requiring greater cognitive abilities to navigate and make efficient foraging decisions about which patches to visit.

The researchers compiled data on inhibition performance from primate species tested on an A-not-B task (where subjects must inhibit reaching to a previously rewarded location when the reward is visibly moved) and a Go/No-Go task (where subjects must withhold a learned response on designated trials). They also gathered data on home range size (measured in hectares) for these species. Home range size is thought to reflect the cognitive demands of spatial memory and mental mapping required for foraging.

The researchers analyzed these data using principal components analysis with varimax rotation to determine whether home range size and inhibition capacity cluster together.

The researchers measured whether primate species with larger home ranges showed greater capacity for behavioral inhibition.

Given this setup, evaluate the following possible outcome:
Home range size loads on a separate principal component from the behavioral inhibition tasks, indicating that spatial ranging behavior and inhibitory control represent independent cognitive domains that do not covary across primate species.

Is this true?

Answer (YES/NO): YES